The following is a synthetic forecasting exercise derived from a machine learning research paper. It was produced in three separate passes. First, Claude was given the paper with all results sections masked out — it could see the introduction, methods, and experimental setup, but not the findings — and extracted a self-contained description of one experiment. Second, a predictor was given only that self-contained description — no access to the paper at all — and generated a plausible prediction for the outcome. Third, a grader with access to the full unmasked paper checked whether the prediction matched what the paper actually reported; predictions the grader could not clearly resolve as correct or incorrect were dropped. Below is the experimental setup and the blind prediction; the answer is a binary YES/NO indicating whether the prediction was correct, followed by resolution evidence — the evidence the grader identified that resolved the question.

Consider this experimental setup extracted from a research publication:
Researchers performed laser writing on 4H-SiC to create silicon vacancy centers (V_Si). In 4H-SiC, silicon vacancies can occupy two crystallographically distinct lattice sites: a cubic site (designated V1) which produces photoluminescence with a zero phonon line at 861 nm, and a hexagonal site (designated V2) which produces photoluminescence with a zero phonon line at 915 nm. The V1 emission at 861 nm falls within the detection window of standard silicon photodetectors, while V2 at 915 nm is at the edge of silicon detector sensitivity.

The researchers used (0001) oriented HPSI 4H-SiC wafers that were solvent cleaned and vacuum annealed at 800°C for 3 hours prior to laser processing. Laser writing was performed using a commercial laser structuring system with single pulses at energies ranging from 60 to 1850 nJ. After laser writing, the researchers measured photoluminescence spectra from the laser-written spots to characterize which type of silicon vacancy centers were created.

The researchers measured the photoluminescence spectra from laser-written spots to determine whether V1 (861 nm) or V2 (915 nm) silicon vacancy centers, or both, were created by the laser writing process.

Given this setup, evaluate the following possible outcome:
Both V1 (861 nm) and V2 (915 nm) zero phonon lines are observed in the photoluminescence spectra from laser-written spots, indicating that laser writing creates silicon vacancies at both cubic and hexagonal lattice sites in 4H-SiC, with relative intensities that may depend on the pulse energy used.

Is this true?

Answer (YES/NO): NO